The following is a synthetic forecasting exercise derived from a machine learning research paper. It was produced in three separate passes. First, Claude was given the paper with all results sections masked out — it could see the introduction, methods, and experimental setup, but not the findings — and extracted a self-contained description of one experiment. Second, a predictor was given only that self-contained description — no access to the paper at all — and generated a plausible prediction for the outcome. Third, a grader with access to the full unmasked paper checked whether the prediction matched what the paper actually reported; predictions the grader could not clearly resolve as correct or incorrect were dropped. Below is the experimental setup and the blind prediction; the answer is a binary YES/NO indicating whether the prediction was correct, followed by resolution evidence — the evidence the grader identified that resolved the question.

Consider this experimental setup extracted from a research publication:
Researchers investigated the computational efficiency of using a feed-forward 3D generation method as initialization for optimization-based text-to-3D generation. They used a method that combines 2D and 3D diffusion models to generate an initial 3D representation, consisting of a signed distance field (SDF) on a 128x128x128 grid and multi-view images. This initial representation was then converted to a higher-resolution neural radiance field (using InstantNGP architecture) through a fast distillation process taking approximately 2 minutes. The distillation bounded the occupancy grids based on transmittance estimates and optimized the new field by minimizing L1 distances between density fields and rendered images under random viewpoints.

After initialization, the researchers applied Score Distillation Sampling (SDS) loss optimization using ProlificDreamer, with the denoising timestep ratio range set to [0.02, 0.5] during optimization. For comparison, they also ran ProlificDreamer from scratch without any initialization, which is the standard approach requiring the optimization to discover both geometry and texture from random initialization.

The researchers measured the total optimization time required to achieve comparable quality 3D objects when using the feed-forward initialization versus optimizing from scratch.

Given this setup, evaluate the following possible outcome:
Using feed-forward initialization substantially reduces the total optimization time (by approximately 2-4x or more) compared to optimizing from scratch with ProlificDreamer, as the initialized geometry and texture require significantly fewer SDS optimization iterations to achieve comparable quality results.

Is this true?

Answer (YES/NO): YES